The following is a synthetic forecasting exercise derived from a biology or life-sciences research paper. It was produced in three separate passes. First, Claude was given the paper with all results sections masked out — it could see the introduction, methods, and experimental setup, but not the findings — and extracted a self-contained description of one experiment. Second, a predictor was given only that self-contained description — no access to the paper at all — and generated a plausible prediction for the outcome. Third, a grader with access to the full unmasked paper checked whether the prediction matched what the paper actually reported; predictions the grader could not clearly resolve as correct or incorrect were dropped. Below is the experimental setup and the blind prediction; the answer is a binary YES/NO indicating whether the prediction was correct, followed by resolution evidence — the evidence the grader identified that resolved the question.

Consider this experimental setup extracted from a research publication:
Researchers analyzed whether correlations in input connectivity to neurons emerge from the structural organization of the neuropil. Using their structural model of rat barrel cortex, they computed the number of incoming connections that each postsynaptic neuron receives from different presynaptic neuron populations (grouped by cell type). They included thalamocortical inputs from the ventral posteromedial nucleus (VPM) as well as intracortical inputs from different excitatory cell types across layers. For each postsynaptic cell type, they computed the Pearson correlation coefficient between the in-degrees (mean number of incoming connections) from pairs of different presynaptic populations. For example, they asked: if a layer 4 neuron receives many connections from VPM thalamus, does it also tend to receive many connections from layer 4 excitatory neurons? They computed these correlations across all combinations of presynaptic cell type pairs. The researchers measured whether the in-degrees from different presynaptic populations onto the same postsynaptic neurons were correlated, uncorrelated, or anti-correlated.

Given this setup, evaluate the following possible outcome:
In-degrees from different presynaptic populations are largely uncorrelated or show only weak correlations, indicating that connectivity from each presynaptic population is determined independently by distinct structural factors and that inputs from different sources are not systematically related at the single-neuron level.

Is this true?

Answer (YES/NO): NO